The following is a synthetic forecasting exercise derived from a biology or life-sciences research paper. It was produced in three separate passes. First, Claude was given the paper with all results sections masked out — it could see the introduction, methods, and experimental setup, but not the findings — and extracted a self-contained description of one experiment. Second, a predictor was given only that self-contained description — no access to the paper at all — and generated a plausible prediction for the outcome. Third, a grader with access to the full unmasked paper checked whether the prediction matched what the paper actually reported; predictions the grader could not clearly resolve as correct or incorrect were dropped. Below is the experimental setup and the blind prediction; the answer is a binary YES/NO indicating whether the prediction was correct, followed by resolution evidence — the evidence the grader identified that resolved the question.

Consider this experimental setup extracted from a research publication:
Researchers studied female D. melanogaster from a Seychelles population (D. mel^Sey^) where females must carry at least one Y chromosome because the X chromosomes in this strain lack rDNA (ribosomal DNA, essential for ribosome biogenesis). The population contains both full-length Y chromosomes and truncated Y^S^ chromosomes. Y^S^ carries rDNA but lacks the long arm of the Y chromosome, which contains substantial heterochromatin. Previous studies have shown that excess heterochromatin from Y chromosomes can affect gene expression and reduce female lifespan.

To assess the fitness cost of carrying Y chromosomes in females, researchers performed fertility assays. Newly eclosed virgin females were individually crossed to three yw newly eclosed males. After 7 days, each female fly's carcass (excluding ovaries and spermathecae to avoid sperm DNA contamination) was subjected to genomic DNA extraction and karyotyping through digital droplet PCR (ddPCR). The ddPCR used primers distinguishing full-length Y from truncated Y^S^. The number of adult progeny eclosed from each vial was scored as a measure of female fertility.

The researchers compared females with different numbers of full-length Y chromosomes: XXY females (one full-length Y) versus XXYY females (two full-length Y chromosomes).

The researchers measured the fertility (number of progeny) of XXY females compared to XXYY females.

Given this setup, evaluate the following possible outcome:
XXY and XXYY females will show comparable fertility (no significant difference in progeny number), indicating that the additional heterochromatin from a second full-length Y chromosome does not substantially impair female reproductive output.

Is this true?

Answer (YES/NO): NO